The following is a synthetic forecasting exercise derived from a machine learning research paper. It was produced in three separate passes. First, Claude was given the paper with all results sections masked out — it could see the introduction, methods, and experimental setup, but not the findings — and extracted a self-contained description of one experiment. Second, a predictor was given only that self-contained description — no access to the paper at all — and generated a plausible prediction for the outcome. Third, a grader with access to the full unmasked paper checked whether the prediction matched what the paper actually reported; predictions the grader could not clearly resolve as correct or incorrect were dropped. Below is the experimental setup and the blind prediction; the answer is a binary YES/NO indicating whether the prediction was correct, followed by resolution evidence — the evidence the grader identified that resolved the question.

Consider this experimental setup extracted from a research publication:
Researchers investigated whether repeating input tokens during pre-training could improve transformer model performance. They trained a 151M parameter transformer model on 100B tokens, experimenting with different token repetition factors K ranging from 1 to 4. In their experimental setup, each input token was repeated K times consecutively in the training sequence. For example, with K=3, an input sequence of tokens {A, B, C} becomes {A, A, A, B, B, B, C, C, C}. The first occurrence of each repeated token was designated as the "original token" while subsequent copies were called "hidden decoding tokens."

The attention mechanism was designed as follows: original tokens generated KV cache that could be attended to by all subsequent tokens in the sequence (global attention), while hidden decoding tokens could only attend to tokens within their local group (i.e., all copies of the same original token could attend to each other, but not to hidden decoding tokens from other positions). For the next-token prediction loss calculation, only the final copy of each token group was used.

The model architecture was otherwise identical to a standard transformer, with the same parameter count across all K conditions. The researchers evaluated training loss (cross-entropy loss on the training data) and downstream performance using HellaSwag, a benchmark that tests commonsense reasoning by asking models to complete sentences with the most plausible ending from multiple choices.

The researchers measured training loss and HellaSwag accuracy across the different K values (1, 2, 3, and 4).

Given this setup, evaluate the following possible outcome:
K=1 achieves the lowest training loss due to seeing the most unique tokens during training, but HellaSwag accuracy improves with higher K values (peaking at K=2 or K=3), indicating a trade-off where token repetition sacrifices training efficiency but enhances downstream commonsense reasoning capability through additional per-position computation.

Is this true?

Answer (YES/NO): NO